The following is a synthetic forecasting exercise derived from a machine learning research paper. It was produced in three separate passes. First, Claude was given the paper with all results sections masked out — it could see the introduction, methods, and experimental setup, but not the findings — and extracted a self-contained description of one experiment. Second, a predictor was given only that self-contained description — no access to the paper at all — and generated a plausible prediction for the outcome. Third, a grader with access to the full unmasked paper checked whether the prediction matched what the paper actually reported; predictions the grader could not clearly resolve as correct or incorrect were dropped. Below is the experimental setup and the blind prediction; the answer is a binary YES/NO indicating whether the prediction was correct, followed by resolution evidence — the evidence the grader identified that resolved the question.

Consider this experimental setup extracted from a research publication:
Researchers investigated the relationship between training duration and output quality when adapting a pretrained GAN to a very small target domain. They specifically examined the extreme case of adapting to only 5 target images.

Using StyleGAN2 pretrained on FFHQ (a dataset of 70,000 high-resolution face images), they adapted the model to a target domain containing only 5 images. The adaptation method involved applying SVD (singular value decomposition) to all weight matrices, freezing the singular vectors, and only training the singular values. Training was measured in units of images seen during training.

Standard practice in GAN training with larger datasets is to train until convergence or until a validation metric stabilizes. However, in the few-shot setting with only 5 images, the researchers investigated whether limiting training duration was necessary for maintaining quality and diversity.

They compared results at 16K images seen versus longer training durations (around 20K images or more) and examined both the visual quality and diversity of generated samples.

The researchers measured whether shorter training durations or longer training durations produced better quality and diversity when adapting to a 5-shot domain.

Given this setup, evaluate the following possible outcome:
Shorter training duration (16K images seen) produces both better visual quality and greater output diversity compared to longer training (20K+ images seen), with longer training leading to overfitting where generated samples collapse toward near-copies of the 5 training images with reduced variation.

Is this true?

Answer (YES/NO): YES